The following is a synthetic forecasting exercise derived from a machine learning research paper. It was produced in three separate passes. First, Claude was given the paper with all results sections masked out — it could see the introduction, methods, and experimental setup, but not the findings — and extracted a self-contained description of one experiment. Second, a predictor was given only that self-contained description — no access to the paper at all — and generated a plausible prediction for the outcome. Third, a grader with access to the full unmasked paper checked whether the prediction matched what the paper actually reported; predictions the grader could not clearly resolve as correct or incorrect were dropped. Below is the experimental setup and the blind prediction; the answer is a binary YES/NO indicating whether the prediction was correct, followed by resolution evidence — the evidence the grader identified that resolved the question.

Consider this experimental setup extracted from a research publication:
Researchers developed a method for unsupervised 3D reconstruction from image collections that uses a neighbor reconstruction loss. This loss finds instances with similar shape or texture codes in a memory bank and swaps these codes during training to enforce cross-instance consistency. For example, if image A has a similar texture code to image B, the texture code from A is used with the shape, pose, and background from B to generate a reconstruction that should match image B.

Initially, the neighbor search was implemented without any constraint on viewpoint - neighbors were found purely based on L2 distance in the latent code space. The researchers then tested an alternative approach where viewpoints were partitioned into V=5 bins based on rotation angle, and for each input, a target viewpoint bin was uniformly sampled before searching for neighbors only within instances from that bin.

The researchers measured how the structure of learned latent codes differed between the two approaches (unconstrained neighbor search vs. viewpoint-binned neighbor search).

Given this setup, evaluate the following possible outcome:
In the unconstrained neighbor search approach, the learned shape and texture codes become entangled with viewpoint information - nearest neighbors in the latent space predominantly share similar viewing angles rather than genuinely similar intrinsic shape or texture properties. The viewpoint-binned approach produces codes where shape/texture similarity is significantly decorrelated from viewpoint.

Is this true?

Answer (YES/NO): YES